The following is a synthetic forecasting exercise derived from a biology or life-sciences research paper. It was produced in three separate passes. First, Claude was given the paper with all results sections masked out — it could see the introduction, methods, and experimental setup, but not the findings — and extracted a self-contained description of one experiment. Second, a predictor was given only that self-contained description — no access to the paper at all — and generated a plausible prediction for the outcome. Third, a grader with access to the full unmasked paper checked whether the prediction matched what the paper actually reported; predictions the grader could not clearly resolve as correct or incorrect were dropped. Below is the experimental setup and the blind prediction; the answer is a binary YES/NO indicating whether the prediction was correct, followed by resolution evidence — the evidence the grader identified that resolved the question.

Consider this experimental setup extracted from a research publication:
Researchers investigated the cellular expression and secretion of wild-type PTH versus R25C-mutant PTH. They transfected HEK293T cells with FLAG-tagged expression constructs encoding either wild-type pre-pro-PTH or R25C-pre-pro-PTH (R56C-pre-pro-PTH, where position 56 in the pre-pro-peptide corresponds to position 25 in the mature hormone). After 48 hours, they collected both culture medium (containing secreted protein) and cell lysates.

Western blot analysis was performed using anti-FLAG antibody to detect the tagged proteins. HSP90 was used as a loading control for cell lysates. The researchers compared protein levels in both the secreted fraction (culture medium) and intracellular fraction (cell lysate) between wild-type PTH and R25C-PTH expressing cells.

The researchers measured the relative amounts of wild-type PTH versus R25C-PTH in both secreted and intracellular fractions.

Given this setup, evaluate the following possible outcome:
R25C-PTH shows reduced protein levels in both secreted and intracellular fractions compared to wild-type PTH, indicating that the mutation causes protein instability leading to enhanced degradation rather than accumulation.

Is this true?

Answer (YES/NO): NO